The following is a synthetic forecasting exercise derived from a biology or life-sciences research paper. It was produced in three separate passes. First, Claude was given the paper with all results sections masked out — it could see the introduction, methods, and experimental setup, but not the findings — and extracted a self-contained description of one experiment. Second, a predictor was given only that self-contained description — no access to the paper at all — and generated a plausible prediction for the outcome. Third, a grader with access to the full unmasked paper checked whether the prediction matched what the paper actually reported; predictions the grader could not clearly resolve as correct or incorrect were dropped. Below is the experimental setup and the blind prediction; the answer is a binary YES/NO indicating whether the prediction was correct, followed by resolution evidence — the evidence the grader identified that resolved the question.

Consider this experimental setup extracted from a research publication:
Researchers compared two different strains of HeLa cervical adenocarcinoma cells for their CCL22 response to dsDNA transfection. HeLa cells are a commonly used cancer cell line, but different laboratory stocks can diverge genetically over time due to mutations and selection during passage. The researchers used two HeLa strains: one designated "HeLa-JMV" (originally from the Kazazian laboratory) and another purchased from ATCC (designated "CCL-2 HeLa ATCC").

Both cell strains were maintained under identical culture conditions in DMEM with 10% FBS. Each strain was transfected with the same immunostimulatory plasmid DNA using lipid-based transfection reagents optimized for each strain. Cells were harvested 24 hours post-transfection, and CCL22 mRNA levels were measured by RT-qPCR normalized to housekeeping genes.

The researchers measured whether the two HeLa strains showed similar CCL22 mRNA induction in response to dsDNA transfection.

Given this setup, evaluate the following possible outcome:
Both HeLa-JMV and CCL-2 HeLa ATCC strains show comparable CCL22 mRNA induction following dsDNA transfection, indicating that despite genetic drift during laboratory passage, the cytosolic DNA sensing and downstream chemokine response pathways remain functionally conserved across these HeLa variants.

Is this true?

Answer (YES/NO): NO